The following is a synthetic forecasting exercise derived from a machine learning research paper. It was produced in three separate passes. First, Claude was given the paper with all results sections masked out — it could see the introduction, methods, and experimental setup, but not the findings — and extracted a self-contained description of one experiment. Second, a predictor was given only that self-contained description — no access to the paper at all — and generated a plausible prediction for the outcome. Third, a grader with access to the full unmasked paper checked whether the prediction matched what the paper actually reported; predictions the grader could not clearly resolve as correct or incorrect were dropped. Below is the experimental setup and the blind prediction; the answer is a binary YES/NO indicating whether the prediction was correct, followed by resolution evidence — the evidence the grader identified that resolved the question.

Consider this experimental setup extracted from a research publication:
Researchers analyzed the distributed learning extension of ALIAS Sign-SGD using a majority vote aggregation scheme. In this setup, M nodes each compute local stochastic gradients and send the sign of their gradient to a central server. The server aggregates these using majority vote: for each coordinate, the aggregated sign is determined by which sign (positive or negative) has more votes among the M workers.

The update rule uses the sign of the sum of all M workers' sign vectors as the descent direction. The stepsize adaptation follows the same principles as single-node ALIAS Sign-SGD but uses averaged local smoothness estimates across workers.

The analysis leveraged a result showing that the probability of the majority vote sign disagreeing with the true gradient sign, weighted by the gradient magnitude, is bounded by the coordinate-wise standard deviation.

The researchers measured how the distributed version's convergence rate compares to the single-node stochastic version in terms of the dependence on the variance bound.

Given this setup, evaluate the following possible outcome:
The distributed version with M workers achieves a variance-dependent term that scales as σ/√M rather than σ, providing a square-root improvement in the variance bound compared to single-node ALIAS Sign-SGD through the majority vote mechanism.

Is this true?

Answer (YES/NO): NO